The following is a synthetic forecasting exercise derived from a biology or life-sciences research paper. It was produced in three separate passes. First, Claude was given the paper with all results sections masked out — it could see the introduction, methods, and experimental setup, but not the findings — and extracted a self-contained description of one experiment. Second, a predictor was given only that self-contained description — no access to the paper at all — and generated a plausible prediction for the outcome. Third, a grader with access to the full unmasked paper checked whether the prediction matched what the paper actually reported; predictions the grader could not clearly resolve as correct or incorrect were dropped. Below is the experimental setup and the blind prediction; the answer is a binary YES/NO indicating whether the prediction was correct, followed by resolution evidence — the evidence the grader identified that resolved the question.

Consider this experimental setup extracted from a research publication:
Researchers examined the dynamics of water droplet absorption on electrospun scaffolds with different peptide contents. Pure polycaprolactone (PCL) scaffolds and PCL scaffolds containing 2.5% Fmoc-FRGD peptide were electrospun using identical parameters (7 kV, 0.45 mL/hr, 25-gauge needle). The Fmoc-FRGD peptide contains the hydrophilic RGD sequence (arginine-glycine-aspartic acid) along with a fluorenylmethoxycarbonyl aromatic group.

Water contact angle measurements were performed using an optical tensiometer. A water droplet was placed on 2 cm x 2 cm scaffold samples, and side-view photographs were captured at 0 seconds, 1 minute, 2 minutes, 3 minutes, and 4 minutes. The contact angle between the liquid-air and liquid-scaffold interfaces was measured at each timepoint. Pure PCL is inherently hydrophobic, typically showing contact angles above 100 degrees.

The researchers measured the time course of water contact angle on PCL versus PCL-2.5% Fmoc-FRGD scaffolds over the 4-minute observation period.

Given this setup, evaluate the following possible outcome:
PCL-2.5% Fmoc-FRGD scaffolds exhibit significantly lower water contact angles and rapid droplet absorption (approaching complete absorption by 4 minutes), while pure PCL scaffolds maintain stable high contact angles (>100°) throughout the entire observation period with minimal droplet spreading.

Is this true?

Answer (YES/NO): NO